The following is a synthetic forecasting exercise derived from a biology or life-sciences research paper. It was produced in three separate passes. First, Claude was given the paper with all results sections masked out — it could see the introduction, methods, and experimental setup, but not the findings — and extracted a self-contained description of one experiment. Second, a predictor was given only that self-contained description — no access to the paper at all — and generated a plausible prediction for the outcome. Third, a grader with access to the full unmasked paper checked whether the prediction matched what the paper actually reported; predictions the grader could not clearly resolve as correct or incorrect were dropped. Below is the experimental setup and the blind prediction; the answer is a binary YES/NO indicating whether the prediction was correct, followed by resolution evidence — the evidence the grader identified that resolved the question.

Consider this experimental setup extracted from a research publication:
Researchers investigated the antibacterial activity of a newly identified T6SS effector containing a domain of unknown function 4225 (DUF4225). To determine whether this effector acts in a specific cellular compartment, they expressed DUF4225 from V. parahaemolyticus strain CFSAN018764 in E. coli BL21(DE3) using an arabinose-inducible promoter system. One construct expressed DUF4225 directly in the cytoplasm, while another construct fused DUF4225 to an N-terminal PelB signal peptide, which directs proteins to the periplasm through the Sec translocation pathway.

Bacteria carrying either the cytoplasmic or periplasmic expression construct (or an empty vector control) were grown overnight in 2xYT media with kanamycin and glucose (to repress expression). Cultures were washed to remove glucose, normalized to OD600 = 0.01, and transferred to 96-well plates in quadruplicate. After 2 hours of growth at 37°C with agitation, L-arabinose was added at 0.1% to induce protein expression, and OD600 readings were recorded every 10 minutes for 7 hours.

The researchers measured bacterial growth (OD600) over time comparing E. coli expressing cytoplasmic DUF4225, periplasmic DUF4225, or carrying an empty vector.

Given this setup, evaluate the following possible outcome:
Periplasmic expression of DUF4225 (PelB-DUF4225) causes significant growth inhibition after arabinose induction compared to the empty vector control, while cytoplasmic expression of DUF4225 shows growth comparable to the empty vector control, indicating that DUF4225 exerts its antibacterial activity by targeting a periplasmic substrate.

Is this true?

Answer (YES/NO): YES